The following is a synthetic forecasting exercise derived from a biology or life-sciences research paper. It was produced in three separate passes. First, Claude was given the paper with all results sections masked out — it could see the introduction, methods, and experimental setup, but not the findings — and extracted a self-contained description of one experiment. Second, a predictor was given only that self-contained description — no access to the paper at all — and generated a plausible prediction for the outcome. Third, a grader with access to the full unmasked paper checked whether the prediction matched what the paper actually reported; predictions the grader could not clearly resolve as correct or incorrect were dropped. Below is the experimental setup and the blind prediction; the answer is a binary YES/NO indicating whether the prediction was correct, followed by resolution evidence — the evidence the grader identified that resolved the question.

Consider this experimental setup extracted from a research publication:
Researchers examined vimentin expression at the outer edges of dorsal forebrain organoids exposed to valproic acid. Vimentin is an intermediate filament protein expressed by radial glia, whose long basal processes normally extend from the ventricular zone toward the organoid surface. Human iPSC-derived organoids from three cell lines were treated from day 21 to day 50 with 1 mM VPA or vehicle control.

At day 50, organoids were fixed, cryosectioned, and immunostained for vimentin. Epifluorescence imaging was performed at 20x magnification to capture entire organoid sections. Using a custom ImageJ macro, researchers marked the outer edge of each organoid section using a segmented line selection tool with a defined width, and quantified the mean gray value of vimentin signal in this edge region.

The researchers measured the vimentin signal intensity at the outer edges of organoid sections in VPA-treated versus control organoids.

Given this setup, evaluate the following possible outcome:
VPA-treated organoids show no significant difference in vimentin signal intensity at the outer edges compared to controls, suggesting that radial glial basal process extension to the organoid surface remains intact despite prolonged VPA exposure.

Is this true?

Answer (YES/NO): NO